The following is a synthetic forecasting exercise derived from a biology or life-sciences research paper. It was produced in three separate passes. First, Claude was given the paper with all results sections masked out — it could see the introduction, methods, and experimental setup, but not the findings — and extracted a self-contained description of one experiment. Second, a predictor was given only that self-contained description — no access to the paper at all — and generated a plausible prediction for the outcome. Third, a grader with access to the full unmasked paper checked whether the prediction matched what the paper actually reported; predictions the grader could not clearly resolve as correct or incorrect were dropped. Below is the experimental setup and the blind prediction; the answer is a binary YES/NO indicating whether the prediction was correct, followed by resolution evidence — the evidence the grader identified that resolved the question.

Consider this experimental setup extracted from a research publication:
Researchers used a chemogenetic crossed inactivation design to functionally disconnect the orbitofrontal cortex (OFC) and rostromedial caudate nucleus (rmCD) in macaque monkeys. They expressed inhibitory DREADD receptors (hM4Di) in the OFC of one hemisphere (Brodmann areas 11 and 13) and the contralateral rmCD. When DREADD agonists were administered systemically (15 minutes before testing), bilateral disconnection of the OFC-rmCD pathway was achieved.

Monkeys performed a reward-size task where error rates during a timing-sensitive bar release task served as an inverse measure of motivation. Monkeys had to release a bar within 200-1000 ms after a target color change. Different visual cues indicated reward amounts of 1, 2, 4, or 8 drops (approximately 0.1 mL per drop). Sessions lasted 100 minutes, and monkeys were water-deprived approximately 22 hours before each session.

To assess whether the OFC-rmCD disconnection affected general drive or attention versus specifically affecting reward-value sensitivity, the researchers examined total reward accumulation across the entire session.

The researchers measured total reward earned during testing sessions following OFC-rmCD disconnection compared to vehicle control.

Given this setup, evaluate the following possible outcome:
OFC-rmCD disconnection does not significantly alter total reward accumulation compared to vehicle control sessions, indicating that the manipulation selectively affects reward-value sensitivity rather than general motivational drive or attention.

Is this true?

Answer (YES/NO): YES